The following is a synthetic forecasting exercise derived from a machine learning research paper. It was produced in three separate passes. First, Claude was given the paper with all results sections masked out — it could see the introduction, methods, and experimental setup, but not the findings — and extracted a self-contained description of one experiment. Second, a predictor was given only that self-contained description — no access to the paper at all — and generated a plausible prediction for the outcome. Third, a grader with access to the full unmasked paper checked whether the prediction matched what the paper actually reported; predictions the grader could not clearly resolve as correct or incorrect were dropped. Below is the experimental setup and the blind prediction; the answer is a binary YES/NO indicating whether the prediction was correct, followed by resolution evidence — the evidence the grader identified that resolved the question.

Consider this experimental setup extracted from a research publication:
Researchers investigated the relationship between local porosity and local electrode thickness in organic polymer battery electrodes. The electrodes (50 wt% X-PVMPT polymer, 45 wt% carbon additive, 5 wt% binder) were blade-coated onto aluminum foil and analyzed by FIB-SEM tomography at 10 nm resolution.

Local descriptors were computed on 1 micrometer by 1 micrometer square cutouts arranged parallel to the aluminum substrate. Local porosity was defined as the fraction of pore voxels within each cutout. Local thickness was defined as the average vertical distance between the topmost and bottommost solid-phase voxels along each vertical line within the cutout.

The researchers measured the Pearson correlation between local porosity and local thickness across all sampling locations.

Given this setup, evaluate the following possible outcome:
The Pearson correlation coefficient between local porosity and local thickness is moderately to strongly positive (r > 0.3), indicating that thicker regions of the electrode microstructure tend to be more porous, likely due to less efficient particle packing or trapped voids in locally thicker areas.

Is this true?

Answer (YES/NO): YES